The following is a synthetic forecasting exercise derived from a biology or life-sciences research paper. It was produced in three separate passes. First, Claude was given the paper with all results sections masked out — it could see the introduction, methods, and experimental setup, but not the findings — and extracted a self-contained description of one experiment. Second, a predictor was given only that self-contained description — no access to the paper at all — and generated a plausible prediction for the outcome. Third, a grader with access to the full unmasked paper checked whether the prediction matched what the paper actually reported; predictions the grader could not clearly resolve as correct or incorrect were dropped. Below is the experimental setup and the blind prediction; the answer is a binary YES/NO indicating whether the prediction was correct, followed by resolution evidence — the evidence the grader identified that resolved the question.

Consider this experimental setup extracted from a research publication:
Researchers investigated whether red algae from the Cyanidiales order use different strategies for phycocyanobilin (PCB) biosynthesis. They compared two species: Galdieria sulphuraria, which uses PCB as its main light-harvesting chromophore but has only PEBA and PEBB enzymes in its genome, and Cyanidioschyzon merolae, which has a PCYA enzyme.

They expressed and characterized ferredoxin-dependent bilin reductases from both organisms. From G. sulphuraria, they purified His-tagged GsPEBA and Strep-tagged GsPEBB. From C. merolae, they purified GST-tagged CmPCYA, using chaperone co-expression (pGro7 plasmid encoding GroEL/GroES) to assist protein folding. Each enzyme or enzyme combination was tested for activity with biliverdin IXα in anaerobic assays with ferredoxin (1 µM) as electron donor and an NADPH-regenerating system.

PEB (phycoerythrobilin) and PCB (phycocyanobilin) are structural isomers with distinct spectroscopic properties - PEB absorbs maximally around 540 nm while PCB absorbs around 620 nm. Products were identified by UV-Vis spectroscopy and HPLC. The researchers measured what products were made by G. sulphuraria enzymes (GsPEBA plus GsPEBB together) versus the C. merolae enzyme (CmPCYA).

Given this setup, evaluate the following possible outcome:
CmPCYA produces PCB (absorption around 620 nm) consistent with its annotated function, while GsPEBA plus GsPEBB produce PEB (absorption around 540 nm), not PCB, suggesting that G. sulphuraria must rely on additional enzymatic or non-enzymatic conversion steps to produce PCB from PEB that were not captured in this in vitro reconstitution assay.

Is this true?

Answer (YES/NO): YES